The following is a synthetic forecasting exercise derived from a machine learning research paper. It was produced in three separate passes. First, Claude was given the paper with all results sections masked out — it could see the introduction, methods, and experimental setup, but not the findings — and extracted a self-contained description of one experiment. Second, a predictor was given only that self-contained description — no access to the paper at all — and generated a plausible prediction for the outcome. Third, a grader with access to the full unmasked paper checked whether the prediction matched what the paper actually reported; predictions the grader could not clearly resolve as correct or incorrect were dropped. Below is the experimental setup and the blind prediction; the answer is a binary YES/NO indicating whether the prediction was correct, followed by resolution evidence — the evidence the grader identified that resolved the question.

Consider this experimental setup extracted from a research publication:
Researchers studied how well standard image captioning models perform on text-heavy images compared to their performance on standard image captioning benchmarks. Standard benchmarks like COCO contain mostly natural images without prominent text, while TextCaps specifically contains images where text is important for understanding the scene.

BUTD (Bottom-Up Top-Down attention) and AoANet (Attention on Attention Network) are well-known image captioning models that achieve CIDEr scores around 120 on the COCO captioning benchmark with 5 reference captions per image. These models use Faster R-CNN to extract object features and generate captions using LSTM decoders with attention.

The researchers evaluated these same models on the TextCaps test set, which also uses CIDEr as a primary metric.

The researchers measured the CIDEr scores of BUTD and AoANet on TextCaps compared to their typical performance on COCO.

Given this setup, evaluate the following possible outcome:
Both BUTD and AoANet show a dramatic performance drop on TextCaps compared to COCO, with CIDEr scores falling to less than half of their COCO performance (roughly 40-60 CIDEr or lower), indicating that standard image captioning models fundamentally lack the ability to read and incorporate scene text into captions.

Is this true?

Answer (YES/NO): YES